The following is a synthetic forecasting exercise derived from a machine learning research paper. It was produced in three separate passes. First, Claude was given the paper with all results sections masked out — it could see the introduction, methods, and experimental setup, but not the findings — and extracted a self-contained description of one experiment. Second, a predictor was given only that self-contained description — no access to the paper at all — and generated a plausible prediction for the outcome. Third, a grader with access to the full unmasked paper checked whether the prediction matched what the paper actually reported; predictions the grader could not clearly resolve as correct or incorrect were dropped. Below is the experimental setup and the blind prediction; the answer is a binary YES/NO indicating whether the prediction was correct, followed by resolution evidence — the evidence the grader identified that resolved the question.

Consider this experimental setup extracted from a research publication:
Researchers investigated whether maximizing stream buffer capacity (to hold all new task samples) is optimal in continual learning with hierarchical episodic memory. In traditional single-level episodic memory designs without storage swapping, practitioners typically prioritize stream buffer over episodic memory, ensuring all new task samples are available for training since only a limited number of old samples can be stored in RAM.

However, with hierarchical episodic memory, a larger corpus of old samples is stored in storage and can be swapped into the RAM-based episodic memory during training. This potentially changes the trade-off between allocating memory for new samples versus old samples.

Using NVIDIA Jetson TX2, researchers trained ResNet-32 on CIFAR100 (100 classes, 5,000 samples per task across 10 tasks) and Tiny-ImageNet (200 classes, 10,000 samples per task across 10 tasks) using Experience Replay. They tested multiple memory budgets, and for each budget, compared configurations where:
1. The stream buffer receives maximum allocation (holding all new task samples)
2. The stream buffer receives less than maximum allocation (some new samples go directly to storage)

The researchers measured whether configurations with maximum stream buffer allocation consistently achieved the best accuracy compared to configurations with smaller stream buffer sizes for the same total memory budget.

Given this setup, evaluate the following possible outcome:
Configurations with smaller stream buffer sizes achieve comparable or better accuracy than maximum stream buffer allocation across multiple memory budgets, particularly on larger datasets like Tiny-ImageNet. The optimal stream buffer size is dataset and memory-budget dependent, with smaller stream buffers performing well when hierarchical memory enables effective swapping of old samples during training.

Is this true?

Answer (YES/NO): YES